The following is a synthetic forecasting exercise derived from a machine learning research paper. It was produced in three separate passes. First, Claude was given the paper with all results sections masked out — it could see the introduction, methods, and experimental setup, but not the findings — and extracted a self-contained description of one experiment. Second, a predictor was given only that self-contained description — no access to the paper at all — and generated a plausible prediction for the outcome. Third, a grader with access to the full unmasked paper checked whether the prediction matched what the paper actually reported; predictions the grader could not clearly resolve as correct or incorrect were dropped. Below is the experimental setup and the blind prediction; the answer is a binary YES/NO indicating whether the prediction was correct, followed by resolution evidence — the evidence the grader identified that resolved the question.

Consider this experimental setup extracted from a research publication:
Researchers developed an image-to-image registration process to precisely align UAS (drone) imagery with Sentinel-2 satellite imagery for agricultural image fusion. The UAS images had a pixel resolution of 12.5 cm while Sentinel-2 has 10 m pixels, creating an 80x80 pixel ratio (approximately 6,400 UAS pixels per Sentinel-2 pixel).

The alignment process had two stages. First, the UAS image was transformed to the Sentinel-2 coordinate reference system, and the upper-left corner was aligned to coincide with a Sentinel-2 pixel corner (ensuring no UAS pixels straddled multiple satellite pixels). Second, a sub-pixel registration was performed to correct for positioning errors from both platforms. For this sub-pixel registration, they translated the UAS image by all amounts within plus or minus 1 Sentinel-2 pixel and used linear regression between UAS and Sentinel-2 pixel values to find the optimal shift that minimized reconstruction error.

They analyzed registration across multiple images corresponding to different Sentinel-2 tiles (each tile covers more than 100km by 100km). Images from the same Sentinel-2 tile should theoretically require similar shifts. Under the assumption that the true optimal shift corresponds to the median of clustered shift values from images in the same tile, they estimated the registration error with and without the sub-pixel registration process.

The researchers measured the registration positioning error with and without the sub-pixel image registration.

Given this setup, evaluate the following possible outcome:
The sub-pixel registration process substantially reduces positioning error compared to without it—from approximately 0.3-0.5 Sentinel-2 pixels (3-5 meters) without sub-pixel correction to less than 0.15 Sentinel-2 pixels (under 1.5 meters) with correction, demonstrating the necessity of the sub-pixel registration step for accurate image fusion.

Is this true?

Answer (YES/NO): YES